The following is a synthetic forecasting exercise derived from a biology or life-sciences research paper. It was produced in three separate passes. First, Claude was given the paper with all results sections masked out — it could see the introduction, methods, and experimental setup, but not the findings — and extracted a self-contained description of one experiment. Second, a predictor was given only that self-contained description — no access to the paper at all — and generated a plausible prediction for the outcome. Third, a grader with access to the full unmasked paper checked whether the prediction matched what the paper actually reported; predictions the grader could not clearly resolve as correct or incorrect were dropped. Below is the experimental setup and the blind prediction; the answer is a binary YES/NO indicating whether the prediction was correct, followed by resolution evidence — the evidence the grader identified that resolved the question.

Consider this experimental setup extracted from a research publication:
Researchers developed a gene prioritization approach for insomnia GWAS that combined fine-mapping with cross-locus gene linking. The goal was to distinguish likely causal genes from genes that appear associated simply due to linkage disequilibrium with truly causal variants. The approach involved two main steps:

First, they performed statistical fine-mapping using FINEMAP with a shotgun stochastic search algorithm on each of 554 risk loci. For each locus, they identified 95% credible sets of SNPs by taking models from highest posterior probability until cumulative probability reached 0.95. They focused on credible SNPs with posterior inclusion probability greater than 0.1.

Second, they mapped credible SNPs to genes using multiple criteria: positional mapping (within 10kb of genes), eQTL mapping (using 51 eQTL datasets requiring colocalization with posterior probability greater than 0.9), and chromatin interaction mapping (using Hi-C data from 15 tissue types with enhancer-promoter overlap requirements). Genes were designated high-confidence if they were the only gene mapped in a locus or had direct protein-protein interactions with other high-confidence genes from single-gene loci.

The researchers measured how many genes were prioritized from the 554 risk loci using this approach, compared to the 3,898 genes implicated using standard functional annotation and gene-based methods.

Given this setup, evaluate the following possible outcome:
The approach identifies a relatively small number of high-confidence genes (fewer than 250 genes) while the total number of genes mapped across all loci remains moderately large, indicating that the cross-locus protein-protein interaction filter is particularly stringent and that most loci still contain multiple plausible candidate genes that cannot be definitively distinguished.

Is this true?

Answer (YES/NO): NO